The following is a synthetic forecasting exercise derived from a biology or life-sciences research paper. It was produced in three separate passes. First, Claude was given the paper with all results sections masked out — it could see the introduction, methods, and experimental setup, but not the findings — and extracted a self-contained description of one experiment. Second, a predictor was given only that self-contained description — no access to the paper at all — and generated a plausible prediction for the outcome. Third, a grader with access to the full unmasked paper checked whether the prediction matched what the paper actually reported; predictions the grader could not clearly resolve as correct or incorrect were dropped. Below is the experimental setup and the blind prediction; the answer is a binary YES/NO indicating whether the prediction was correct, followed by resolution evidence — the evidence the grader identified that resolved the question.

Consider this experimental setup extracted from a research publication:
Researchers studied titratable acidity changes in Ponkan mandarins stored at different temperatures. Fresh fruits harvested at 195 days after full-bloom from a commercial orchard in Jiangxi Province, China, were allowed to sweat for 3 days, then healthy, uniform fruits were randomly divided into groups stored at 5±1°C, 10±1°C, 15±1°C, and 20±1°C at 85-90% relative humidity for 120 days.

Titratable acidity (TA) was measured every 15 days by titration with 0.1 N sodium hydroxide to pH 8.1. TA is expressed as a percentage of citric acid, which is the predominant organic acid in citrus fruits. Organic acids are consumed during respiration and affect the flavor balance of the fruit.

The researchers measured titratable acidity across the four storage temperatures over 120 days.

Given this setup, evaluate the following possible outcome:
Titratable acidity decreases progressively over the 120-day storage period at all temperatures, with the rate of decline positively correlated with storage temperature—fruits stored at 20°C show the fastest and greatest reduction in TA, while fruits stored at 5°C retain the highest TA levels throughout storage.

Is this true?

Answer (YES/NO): NO